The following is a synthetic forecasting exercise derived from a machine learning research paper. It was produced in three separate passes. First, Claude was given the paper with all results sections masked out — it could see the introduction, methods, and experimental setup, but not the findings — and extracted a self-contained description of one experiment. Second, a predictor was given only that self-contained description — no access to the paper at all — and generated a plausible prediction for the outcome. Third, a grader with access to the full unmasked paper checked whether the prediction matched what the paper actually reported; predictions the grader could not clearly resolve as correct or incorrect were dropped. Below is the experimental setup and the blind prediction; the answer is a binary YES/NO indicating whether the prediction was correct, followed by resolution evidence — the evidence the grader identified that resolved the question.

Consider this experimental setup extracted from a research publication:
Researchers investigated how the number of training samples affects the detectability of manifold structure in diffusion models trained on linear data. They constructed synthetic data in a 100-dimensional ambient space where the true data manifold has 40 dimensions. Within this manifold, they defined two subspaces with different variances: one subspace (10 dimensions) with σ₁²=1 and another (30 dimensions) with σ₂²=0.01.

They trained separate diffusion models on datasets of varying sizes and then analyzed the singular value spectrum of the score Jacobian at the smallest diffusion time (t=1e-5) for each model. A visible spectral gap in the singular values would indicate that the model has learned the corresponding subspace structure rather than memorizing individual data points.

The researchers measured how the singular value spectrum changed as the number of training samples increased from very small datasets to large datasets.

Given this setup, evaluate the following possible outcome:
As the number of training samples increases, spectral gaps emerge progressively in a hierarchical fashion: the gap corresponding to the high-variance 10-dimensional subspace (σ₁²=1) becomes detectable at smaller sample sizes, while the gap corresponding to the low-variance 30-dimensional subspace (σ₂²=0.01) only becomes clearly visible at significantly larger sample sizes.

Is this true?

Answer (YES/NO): YES